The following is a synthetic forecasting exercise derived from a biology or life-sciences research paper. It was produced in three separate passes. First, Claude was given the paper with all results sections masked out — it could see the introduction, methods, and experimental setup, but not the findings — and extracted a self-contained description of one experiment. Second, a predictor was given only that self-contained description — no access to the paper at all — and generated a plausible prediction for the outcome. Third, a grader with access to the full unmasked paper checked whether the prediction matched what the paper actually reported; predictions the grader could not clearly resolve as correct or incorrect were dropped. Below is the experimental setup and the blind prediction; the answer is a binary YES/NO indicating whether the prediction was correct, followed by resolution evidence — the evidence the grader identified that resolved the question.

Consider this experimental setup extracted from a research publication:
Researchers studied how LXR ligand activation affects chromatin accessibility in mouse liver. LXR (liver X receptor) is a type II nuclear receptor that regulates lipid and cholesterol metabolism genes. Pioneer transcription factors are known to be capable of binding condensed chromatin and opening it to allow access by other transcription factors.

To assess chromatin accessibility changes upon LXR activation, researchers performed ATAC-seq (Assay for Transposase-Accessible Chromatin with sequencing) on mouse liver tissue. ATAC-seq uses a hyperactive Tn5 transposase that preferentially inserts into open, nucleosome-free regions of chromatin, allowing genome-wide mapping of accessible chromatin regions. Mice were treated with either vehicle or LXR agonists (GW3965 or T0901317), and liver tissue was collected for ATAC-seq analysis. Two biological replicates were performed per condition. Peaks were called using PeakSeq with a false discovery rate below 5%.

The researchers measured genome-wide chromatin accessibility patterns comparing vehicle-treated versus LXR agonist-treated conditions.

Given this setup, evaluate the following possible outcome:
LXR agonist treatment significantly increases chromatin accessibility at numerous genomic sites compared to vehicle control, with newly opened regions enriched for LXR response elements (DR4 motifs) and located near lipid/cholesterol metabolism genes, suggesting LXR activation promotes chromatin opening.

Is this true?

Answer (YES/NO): YES